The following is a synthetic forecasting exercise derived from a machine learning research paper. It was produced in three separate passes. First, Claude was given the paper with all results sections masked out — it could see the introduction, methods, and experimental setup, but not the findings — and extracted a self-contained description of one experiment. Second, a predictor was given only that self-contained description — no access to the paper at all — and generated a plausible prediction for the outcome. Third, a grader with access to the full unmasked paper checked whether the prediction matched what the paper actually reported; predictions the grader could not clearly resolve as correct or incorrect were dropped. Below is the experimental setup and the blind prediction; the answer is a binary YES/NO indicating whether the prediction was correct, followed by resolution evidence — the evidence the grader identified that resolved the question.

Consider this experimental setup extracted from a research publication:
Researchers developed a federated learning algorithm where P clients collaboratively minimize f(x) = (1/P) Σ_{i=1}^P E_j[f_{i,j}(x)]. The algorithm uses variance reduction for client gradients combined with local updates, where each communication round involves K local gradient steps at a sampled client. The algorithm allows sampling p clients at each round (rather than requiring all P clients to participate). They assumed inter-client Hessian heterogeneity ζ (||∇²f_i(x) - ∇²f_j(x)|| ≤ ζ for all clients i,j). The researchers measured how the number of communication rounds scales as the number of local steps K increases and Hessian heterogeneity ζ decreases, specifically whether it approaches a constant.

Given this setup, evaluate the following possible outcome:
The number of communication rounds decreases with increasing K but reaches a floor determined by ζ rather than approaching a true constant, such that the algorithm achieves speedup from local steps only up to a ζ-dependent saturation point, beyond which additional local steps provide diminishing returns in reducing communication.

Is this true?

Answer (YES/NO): NO